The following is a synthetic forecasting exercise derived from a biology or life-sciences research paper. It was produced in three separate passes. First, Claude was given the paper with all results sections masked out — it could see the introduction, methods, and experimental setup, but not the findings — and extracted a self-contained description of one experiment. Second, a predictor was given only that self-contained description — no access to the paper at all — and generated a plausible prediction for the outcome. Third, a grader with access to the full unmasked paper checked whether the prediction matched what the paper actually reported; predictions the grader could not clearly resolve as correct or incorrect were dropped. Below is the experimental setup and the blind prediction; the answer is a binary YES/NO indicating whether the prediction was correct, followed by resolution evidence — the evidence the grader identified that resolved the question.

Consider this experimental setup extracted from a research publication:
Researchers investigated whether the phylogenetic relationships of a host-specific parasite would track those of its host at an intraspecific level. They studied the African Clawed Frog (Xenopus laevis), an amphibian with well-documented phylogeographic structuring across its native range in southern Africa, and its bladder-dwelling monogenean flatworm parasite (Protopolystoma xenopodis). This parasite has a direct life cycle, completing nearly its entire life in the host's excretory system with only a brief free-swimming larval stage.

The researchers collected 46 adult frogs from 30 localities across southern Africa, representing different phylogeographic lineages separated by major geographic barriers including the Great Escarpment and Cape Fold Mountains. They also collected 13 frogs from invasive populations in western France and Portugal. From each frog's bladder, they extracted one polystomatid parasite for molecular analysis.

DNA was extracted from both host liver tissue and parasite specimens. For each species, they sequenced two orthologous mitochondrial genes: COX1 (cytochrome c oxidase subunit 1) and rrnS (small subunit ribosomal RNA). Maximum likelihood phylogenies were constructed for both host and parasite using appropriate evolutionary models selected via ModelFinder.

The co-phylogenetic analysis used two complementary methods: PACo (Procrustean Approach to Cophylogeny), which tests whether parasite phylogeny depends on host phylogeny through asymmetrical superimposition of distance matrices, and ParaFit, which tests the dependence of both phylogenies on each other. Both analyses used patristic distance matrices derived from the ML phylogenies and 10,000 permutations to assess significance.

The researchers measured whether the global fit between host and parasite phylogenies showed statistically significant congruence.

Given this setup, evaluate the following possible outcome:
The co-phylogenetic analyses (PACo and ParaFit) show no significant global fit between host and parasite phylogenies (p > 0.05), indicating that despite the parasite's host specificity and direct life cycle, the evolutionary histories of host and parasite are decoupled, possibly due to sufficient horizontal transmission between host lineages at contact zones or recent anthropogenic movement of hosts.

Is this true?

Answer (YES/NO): NO